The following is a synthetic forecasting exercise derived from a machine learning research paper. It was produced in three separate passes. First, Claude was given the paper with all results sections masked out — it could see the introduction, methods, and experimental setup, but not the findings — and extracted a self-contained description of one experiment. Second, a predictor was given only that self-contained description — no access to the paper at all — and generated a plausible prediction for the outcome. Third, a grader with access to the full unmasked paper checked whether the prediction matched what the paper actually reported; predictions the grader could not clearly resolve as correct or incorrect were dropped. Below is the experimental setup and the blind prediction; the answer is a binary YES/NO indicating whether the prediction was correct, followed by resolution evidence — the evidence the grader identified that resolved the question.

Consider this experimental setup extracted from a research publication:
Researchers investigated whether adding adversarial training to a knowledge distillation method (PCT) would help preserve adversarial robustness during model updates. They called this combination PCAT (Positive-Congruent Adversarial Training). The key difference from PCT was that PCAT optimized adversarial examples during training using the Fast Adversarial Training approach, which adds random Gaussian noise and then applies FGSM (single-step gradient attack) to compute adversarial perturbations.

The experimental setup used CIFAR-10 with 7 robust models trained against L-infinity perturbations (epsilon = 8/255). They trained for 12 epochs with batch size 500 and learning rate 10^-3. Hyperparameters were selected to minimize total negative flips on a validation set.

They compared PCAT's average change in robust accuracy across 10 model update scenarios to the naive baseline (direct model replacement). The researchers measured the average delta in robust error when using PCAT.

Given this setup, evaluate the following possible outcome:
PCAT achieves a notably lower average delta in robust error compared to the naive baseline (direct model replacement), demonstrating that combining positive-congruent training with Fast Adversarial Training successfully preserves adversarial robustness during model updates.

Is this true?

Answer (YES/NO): NO